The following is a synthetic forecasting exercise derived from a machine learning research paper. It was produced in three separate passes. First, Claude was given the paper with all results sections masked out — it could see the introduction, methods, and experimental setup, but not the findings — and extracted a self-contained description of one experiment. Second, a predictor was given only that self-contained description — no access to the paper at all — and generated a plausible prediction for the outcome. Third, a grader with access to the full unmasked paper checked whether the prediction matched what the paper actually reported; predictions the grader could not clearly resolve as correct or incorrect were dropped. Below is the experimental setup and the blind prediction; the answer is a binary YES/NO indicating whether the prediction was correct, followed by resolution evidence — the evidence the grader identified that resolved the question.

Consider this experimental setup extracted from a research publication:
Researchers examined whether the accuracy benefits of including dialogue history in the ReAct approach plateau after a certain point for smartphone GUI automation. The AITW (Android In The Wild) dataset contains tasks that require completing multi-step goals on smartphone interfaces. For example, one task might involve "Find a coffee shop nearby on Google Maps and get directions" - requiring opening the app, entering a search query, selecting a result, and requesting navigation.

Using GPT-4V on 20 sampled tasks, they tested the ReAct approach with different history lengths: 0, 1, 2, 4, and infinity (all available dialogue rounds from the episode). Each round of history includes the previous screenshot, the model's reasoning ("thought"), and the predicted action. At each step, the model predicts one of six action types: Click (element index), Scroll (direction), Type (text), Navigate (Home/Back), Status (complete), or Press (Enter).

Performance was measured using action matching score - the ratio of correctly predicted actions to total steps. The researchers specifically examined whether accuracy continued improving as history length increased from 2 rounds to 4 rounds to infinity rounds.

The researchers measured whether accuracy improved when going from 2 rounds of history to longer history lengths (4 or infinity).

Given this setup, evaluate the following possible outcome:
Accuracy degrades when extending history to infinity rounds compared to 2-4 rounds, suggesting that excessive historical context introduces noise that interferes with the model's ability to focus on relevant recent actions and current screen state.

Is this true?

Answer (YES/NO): YES